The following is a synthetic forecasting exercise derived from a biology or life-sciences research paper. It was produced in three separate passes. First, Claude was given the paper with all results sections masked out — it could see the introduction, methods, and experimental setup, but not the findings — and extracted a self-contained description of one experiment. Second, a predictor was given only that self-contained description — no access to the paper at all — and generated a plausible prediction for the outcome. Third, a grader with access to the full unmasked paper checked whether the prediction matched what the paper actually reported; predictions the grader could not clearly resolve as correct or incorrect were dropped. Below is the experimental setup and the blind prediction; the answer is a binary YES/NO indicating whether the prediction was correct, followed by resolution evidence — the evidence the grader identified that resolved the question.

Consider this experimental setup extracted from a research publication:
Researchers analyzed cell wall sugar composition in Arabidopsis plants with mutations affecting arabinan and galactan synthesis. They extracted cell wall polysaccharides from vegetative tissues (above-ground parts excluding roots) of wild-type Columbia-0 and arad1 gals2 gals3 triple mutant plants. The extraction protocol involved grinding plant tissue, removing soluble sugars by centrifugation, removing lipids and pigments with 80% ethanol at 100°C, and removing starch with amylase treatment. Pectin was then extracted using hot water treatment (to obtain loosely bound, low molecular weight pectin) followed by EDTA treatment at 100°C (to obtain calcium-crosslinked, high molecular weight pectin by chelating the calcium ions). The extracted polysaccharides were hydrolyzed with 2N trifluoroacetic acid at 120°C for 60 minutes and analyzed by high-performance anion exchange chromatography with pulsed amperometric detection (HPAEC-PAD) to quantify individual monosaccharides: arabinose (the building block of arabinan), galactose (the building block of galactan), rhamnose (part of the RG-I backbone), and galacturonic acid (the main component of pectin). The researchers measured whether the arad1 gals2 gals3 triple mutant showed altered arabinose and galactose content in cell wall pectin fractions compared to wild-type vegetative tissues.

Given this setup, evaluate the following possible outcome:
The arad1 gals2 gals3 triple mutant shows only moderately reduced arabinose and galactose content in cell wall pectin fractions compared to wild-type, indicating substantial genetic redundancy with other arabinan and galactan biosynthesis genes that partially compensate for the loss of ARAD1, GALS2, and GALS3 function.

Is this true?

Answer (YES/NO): NO